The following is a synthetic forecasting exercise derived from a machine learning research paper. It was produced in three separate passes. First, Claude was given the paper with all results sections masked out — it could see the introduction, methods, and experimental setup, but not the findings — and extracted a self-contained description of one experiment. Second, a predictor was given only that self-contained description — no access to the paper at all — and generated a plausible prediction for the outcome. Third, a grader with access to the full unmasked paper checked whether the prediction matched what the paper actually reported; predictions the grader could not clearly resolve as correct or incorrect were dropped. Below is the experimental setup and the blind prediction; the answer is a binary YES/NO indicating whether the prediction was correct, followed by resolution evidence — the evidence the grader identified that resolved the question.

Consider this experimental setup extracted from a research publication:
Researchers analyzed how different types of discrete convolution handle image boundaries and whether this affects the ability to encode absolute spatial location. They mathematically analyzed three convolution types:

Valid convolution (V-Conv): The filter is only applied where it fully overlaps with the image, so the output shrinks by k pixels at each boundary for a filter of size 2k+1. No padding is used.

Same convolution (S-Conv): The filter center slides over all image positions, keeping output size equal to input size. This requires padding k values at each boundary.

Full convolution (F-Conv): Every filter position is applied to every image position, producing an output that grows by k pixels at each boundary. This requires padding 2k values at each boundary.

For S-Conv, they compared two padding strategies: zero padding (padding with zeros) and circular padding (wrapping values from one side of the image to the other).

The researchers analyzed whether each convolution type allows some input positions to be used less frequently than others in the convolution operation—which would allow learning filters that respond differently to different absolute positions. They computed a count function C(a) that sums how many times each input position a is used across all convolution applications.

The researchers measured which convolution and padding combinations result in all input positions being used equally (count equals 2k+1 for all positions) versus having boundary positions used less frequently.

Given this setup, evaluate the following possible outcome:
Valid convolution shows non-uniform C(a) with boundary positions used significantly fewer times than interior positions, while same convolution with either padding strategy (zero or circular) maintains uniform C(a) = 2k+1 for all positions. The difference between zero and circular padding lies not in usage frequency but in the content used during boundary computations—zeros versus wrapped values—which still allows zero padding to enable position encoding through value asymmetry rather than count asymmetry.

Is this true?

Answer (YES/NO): NO